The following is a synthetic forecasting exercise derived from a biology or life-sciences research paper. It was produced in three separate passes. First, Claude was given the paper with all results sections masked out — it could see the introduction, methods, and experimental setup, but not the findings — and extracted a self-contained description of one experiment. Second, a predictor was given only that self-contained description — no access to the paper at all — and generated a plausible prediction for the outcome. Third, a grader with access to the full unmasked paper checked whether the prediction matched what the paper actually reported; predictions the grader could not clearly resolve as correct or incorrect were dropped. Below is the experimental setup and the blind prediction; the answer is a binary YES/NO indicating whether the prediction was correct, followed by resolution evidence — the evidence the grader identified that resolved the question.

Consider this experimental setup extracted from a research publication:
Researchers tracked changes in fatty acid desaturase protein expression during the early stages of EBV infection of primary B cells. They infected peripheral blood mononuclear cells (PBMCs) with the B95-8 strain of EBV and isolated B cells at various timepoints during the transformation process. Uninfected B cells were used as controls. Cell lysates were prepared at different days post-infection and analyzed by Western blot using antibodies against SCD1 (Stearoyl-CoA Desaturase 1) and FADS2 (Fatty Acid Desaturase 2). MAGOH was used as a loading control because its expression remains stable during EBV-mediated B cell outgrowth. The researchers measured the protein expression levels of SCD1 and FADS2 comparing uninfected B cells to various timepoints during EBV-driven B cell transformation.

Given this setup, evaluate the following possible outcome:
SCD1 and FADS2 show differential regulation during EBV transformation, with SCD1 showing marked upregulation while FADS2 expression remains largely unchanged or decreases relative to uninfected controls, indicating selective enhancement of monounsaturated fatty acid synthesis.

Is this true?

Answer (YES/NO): NO